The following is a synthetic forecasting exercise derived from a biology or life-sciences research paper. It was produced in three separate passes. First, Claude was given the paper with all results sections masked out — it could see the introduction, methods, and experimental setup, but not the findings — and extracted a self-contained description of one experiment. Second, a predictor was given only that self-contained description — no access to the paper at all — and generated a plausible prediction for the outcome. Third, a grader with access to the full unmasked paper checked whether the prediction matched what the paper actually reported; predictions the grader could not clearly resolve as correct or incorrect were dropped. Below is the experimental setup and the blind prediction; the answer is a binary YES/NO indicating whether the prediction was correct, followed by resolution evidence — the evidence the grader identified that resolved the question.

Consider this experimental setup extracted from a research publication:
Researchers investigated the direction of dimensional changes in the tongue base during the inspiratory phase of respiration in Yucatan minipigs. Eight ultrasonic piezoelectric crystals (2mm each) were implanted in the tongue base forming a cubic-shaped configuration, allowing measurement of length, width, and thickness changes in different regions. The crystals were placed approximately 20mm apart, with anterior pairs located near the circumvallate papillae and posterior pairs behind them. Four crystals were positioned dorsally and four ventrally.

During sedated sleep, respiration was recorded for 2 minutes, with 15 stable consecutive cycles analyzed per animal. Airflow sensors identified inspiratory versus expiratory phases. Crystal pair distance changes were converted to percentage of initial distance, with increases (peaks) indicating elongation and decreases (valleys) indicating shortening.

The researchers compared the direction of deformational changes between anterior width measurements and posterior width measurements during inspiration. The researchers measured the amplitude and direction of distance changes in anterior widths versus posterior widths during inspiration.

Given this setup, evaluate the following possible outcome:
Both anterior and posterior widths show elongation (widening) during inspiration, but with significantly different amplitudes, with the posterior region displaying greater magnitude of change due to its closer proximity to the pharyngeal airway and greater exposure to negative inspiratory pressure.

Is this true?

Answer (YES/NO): NO